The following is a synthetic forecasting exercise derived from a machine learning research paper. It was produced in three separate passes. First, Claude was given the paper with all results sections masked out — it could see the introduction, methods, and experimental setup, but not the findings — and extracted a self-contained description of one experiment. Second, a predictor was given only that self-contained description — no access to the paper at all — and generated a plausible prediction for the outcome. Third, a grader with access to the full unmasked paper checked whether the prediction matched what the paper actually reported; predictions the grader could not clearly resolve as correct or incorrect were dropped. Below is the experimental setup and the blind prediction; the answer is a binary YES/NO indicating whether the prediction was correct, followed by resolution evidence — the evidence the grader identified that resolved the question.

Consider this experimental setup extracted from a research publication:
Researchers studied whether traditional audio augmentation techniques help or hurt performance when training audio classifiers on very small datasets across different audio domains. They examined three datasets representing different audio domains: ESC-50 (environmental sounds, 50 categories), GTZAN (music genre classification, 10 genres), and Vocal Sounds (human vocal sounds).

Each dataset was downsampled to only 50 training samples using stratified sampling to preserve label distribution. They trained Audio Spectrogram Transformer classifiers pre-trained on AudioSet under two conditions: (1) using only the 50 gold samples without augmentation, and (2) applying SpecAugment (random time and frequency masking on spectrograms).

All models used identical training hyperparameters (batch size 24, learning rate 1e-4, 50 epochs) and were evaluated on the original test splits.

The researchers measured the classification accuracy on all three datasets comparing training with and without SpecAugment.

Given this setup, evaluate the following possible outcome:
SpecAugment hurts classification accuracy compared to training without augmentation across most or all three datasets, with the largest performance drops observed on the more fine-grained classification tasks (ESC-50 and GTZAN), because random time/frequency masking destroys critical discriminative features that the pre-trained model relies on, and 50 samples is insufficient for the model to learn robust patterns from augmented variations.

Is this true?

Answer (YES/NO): YES